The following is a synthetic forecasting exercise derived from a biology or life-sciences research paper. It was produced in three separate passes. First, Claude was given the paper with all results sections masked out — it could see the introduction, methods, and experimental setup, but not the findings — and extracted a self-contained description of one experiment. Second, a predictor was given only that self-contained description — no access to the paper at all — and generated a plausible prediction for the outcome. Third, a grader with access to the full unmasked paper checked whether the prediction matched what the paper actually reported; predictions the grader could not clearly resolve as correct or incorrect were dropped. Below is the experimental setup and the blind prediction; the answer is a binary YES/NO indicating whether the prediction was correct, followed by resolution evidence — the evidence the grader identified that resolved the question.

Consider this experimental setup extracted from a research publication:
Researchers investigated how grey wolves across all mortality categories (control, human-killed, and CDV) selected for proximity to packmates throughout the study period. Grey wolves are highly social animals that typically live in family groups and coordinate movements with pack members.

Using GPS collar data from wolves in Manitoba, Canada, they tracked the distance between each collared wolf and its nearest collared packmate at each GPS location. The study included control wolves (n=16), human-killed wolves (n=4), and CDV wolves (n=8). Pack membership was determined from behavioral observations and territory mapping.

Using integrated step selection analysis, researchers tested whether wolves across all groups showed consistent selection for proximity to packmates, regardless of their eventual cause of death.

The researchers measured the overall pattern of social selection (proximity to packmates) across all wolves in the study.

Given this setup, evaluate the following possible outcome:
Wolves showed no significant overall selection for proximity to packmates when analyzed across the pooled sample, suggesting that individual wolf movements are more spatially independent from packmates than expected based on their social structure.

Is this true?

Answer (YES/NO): NO